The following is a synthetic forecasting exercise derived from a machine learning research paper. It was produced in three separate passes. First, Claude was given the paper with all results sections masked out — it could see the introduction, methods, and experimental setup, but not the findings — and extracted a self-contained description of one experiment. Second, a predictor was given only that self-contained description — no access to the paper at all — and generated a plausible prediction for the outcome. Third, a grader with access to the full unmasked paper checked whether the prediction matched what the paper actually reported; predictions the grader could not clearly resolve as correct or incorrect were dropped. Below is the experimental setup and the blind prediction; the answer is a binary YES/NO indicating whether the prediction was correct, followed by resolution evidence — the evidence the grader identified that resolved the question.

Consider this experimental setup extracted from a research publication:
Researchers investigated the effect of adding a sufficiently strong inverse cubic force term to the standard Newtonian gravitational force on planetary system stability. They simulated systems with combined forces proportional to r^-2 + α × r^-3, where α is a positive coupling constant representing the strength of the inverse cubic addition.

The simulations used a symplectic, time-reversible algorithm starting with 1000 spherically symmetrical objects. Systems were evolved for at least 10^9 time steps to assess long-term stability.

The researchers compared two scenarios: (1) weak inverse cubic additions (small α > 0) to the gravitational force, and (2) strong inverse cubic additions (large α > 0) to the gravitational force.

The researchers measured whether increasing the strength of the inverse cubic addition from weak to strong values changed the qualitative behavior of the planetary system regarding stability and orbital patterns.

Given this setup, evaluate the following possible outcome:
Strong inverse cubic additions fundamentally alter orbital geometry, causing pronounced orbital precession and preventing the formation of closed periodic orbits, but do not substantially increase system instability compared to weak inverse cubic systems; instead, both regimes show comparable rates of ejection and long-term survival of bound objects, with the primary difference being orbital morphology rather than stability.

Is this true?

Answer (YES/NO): NO